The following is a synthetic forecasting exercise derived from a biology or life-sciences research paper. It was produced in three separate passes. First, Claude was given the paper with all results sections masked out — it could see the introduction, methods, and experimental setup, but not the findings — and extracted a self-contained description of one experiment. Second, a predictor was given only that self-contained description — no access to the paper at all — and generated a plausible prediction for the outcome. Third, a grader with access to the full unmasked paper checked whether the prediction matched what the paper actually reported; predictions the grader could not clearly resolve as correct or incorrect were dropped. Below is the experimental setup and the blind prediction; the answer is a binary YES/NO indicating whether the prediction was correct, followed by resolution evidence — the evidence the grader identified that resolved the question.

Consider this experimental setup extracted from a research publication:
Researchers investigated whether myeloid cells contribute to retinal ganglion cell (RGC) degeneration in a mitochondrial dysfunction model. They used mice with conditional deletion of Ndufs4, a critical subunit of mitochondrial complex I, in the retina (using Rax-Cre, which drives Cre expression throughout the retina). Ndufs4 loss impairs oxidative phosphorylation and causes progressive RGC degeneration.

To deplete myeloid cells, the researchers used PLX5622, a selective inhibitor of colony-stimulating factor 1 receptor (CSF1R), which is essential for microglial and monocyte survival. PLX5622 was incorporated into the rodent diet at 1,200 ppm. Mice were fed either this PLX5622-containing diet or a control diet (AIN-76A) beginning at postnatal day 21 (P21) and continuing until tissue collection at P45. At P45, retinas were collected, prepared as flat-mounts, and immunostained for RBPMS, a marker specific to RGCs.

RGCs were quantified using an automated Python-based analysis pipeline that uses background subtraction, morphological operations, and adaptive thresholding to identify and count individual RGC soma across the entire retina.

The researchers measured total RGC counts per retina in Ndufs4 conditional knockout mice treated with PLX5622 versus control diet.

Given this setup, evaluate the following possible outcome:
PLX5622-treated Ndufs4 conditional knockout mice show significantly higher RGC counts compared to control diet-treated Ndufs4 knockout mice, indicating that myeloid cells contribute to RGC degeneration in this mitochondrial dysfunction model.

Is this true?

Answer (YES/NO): YES